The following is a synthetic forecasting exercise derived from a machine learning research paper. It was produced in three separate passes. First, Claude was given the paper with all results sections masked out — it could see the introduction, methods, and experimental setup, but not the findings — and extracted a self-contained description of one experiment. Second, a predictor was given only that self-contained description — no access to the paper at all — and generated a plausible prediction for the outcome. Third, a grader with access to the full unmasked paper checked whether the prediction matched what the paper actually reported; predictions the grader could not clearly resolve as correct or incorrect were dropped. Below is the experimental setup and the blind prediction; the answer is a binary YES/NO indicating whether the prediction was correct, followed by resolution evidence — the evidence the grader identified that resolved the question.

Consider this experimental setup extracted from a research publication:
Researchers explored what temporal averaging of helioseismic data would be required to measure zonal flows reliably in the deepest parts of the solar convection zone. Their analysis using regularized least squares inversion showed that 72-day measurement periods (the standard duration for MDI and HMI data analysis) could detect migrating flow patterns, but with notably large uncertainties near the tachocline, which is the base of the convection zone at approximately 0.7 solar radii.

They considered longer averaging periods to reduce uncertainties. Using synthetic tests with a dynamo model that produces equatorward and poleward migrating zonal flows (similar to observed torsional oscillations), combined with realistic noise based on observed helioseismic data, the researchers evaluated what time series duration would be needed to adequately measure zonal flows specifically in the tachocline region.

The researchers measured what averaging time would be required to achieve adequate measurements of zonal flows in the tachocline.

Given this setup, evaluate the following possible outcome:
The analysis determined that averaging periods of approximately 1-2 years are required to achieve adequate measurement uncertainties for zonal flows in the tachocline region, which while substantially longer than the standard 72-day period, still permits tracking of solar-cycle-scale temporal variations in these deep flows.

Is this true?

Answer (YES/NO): YES